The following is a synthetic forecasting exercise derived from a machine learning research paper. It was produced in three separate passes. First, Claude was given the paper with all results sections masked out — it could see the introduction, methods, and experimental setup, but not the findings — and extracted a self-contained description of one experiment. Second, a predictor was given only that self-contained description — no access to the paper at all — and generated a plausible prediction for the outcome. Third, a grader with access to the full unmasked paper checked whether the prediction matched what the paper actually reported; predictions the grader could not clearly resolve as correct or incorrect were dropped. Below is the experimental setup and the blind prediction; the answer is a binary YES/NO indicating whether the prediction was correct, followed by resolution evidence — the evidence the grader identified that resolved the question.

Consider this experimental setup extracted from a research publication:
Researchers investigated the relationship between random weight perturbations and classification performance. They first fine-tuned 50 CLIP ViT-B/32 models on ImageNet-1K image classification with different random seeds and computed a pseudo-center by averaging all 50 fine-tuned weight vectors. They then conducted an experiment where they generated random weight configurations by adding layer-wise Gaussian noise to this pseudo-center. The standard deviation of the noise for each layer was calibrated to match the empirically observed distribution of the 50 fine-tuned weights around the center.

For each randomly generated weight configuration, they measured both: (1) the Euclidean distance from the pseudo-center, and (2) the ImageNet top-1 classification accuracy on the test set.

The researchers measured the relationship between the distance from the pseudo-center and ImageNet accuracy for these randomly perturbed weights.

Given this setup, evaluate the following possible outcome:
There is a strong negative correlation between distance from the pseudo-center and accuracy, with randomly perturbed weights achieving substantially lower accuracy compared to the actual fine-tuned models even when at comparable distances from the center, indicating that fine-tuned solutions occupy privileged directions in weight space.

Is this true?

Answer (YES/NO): NO